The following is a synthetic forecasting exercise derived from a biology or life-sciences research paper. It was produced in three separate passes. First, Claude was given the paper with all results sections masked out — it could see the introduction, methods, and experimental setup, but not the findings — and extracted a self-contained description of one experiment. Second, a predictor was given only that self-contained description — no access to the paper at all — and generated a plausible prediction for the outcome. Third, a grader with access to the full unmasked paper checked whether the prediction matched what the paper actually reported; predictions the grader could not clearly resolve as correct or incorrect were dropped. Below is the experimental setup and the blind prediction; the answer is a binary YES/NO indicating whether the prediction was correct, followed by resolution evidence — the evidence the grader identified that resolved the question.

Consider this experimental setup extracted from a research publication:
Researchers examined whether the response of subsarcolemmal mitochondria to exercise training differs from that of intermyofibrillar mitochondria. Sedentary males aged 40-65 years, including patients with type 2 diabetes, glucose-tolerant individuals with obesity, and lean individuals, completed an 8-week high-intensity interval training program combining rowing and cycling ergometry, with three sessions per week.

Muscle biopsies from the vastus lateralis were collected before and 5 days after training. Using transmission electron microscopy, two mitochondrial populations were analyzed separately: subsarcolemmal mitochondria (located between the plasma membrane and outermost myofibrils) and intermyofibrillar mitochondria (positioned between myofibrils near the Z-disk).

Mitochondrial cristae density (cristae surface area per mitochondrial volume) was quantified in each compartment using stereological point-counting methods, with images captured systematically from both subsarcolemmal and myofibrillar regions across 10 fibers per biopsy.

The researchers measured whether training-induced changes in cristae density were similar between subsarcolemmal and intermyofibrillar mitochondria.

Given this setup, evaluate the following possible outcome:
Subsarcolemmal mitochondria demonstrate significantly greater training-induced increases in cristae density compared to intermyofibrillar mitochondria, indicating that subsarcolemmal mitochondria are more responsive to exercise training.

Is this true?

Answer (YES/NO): NO